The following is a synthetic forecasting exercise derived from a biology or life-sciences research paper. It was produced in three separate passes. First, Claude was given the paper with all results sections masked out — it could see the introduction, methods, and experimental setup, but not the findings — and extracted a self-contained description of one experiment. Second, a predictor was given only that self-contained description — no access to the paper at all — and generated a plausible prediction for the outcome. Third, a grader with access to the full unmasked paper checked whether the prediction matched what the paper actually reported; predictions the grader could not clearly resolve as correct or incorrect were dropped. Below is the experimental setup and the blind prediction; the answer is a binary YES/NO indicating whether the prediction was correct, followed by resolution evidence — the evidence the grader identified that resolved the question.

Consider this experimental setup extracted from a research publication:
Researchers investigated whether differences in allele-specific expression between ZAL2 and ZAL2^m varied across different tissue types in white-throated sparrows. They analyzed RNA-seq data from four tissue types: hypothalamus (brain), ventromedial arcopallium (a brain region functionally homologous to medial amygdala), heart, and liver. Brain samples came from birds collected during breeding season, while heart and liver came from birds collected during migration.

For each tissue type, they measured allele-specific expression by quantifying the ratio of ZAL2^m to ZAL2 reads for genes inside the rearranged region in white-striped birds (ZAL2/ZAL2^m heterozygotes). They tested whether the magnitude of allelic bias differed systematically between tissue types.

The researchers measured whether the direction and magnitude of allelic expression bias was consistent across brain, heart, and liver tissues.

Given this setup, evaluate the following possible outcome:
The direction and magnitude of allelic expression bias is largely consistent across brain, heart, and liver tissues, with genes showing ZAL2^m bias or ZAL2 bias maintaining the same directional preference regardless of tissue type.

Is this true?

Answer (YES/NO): YES